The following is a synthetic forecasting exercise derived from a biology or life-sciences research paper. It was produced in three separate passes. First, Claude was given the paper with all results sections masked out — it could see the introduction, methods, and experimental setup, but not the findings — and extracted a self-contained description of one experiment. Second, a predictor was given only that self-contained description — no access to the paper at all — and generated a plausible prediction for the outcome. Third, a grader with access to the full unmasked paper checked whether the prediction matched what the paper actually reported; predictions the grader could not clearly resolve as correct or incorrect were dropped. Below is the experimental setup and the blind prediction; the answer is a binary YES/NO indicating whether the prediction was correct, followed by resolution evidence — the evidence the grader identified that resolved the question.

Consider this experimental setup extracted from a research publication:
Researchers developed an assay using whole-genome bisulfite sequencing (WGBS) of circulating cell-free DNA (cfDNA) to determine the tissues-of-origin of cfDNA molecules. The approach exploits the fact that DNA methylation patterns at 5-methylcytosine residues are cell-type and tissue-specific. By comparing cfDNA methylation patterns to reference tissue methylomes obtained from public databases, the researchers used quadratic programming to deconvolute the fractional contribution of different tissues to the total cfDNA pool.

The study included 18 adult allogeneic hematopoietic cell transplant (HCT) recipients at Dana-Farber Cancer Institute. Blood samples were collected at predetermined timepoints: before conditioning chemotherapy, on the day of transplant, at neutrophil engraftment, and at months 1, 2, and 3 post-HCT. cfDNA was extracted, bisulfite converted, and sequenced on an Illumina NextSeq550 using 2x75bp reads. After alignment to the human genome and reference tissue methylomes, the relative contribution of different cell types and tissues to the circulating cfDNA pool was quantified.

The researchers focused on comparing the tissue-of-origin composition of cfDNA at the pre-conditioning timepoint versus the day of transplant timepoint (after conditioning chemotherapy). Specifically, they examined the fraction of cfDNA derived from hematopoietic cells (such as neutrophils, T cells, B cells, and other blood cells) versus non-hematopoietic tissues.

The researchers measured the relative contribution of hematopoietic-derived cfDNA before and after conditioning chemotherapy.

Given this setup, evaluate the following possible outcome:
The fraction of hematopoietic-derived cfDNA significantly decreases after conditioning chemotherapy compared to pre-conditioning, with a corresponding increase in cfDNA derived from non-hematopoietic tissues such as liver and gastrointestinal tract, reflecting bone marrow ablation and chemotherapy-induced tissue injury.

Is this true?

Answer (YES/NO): NO